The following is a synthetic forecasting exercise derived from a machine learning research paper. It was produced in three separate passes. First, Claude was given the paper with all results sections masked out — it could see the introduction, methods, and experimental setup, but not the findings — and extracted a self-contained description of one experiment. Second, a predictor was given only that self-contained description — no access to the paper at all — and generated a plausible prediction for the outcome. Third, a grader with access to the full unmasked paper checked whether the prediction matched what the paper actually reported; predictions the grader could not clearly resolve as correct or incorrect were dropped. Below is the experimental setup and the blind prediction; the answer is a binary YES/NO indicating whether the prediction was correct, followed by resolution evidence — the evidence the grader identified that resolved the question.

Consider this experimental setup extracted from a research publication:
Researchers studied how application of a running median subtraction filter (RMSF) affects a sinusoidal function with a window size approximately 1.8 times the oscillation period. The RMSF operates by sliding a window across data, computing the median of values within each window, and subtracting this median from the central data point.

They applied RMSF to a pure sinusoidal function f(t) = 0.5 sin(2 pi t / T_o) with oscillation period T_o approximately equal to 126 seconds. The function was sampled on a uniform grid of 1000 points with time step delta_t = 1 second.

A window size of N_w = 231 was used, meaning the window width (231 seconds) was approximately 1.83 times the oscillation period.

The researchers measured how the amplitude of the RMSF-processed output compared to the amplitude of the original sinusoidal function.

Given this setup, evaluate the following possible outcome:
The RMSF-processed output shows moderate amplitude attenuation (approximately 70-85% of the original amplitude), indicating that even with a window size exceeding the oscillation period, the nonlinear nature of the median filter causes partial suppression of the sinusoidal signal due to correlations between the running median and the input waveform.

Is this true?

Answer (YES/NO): NO